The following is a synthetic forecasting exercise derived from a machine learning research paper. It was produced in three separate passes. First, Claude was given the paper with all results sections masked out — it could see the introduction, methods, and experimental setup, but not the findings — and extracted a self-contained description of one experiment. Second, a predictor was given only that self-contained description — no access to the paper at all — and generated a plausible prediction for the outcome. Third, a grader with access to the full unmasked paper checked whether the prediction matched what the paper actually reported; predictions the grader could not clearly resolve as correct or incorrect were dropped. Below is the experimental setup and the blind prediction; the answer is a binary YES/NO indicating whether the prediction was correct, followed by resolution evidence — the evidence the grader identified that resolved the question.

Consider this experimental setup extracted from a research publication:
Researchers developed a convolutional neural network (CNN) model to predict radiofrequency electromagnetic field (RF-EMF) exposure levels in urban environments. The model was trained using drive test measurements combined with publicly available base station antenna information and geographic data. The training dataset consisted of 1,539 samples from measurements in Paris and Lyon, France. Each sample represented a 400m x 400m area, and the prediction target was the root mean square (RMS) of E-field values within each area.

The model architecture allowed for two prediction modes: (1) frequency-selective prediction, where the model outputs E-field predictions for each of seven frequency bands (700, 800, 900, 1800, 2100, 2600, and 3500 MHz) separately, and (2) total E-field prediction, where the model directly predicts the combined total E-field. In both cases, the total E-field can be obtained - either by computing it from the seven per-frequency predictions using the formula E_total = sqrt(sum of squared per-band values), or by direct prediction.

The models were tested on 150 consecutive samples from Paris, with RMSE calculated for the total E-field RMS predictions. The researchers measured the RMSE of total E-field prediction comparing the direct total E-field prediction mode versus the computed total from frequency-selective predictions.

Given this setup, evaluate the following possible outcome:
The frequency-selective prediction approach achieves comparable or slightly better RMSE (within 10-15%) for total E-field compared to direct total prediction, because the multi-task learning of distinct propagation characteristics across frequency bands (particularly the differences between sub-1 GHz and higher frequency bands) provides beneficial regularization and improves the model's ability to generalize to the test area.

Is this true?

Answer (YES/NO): NO